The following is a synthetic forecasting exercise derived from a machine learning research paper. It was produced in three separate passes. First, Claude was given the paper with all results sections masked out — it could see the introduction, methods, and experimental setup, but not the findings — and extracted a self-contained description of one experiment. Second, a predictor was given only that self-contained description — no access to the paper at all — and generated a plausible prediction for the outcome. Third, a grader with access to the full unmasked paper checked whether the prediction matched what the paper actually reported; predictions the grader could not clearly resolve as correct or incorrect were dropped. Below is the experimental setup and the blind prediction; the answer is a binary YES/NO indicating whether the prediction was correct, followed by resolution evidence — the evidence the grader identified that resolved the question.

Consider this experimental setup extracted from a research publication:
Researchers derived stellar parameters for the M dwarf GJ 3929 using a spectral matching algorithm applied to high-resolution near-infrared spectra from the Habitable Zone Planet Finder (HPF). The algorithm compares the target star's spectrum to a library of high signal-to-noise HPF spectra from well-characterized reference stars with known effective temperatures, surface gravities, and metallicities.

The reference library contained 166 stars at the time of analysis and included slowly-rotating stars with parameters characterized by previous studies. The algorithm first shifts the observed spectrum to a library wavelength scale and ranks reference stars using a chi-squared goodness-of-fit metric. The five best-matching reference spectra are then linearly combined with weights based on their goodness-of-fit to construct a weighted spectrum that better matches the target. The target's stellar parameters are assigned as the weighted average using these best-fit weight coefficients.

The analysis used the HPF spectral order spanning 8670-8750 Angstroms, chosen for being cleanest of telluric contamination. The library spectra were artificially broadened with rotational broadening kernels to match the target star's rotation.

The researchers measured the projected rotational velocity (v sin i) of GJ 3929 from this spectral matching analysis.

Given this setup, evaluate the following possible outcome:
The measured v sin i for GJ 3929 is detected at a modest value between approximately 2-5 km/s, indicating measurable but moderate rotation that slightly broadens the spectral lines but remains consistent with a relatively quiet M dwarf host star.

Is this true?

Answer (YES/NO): NO